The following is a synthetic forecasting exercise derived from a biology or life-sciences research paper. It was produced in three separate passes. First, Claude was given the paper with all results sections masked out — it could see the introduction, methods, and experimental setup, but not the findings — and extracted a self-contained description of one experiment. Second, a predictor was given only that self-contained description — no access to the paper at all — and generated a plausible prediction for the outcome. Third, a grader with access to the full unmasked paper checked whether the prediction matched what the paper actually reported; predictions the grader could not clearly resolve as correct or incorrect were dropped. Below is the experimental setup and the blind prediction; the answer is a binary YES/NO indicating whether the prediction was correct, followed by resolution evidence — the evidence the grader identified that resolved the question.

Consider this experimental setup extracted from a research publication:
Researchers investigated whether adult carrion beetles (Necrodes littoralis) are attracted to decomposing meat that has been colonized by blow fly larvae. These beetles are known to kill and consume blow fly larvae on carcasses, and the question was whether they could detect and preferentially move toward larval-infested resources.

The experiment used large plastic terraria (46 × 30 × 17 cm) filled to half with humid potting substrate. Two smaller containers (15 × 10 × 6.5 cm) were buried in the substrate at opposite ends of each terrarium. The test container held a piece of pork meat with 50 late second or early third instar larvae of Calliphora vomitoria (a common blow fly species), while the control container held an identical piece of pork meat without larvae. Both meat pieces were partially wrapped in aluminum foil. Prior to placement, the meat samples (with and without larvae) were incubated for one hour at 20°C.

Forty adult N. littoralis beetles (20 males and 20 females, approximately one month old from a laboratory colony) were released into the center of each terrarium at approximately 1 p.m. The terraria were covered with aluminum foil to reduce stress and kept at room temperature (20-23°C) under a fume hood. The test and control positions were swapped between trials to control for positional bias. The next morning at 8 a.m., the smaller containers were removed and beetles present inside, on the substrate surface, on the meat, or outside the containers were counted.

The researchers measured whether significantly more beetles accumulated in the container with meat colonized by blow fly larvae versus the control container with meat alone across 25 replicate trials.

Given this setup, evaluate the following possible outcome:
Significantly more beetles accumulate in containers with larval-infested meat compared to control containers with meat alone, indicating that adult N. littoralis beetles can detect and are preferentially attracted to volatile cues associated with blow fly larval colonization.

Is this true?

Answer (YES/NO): NO